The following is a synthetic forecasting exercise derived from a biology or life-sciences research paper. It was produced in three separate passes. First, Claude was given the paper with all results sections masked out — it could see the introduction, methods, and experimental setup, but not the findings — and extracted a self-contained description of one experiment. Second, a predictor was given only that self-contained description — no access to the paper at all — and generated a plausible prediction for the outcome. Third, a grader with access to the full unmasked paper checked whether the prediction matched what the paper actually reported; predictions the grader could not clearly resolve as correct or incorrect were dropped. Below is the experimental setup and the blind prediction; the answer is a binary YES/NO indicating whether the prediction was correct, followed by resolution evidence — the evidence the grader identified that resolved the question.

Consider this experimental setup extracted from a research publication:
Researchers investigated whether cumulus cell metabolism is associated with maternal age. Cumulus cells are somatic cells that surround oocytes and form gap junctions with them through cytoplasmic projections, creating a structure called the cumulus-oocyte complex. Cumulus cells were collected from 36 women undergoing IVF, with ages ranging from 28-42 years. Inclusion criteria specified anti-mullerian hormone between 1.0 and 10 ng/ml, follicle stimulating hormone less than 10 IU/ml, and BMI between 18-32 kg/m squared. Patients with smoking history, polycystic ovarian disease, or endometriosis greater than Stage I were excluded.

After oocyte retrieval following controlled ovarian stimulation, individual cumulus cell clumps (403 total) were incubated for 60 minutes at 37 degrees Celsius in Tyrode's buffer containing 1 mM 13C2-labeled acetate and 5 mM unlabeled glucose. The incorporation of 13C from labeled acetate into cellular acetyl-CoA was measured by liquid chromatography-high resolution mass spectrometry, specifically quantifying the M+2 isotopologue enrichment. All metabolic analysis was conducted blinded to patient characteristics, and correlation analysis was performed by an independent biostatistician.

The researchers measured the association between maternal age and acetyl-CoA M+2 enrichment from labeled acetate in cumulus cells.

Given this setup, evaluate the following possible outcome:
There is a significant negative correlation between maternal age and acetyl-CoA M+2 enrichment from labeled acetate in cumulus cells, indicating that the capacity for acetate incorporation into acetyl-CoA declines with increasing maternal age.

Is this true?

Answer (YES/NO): NO